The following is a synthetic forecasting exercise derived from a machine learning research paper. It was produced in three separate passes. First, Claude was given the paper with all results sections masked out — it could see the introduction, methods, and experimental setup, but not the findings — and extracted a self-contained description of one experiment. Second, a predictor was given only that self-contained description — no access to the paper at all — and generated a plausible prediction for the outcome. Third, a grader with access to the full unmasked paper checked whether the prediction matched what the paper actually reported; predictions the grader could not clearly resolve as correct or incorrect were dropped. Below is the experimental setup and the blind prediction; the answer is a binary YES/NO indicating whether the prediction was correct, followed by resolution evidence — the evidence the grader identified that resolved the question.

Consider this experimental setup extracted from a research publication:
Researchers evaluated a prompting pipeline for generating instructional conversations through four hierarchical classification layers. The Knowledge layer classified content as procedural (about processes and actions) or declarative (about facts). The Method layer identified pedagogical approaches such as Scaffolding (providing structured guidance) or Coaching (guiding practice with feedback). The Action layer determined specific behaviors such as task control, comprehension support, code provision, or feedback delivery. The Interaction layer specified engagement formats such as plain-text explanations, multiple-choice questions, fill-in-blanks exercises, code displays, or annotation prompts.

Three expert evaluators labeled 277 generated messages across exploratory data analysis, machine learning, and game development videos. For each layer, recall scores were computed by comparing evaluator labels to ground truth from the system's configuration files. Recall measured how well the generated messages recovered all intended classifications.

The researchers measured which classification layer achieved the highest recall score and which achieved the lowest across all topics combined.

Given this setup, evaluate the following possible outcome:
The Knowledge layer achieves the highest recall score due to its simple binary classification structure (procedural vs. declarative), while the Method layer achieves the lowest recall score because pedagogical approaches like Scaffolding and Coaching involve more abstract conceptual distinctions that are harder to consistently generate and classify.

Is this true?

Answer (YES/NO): NO